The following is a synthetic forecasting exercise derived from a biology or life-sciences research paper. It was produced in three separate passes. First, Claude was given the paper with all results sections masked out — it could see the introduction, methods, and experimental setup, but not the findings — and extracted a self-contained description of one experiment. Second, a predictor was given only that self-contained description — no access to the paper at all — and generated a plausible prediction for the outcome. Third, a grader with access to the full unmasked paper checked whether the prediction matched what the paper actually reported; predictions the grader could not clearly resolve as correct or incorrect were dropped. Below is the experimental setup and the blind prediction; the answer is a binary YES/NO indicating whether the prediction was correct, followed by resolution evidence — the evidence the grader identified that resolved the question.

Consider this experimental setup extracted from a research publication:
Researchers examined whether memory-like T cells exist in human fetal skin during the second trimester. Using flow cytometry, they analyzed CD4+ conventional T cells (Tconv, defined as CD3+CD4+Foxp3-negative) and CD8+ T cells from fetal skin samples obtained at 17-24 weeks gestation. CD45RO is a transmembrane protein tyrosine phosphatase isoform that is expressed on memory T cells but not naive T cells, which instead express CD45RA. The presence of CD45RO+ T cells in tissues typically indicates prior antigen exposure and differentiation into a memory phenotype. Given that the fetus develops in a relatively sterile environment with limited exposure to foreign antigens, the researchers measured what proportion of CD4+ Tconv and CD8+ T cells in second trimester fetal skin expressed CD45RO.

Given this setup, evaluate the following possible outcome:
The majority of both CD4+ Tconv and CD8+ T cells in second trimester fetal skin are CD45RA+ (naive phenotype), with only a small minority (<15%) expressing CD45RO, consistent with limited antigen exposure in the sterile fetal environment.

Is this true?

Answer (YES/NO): NO